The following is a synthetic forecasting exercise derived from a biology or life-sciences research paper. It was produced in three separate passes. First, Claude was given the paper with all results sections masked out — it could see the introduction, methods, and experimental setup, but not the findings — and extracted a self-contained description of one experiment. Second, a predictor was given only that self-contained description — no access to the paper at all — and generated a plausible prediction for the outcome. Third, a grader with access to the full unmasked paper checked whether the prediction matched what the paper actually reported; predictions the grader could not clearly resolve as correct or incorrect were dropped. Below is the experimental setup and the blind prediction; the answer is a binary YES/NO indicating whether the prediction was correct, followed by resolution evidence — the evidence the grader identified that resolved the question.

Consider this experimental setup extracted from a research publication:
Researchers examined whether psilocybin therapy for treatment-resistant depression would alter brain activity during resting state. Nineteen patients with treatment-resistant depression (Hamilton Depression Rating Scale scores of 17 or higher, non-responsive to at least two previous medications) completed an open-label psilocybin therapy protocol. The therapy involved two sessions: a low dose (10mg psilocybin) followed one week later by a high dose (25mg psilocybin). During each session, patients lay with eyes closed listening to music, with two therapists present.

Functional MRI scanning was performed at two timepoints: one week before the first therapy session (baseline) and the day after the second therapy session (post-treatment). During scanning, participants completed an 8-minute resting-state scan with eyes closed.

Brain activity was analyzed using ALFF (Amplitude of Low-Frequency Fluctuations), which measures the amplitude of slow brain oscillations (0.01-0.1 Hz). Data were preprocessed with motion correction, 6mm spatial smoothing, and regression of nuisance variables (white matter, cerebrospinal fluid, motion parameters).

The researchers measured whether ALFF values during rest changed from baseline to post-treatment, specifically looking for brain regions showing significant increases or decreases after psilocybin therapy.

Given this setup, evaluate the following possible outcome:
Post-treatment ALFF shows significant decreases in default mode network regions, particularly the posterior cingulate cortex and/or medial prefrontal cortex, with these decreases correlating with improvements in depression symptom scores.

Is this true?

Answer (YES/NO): NO